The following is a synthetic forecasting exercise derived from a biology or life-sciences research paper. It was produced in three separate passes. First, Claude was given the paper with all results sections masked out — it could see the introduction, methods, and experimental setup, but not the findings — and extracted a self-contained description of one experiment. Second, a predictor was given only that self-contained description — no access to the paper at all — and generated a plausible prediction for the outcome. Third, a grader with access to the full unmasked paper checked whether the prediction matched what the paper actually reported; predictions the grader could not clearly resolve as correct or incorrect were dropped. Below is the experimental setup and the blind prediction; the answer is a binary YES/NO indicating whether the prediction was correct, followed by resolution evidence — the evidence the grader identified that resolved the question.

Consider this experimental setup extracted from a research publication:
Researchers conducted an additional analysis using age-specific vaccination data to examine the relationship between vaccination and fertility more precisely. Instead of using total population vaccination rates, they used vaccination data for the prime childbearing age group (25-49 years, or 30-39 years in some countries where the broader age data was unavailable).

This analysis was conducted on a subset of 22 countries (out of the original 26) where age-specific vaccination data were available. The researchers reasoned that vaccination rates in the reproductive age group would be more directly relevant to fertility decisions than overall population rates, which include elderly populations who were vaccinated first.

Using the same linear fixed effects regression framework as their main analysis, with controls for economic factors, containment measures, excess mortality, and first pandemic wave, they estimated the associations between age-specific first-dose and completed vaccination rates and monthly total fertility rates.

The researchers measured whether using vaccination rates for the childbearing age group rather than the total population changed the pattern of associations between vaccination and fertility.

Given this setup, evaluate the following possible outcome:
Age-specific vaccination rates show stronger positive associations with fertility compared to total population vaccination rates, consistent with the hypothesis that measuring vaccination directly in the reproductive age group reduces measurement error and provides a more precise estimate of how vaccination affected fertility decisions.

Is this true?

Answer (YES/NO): NO